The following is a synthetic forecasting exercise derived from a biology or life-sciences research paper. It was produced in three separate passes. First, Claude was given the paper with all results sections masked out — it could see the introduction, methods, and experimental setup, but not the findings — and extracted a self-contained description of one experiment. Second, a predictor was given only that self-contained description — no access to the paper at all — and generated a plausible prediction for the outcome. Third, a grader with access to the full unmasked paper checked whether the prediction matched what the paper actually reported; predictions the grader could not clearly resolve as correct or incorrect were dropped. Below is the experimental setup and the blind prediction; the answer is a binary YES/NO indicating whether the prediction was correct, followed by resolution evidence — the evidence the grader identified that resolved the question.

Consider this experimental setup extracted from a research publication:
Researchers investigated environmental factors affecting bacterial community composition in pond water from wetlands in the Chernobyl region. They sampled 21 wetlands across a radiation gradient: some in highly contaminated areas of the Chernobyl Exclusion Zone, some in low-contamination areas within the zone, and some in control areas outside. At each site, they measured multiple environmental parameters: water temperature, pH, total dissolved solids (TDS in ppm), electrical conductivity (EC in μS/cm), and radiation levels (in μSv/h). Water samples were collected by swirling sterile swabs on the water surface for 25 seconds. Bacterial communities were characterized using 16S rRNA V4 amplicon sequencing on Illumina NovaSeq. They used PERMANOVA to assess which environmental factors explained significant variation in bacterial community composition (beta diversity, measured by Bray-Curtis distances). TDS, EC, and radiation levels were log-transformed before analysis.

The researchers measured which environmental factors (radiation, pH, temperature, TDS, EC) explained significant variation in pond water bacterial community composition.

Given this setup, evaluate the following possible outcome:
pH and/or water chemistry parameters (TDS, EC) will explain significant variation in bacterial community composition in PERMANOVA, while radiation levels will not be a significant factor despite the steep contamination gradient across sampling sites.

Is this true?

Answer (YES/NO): YES